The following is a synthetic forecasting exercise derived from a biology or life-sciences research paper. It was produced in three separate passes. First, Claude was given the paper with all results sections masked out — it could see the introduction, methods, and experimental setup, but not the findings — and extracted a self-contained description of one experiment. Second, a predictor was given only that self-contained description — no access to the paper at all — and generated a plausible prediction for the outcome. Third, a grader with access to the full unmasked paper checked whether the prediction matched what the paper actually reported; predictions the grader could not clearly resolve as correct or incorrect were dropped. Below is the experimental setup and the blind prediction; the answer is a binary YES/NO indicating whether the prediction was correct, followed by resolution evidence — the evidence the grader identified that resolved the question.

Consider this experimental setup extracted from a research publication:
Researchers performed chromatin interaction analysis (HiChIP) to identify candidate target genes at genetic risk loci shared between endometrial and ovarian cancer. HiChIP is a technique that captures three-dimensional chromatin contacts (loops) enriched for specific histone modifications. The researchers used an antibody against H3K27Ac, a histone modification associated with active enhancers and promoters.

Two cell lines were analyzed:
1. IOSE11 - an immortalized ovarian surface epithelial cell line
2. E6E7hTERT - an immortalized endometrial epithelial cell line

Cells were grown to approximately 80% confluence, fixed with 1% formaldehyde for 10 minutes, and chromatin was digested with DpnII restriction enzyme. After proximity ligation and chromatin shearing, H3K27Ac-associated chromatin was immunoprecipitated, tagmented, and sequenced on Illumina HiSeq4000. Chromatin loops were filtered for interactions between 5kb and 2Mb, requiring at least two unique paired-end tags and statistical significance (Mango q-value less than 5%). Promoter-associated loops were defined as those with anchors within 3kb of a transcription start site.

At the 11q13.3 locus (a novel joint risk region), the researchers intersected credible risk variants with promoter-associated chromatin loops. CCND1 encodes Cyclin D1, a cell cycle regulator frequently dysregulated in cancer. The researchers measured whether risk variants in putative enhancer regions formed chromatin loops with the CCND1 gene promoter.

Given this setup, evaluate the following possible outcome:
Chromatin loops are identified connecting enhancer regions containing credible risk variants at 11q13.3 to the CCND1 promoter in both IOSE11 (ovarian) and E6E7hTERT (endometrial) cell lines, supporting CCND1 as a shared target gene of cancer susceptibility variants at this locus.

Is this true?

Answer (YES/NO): YES